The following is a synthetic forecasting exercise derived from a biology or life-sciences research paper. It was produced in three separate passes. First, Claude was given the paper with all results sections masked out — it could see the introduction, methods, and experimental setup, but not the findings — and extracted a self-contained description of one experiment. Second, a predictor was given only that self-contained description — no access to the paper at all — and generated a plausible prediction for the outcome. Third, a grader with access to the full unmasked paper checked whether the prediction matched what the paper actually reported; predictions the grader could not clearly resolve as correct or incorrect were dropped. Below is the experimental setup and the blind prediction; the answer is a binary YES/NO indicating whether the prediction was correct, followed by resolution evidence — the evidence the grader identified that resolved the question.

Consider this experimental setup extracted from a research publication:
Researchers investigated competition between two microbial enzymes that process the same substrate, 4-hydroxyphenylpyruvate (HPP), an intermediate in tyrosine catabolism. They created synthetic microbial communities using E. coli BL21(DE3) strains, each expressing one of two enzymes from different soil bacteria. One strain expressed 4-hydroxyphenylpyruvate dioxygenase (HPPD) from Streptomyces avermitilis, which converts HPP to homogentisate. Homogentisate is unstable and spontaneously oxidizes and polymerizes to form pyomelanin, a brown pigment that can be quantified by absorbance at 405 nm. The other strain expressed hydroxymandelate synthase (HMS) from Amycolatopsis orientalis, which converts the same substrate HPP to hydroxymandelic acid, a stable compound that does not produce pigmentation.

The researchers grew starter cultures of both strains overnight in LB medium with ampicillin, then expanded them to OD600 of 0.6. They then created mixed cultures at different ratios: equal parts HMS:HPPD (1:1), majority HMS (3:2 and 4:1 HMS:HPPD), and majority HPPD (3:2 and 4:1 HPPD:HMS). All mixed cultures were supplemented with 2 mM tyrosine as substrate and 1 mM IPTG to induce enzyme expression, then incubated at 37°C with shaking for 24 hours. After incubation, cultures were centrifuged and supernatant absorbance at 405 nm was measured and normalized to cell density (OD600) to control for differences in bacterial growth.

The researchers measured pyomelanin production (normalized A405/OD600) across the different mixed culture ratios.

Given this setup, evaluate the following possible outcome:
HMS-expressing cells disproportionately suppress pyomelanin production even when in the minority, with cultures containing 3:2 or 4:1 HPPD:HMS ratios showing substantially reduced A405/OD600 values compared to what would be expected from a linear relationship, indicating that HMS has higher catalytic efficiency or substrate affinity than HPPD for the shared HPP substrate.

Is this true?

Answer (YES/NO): NO